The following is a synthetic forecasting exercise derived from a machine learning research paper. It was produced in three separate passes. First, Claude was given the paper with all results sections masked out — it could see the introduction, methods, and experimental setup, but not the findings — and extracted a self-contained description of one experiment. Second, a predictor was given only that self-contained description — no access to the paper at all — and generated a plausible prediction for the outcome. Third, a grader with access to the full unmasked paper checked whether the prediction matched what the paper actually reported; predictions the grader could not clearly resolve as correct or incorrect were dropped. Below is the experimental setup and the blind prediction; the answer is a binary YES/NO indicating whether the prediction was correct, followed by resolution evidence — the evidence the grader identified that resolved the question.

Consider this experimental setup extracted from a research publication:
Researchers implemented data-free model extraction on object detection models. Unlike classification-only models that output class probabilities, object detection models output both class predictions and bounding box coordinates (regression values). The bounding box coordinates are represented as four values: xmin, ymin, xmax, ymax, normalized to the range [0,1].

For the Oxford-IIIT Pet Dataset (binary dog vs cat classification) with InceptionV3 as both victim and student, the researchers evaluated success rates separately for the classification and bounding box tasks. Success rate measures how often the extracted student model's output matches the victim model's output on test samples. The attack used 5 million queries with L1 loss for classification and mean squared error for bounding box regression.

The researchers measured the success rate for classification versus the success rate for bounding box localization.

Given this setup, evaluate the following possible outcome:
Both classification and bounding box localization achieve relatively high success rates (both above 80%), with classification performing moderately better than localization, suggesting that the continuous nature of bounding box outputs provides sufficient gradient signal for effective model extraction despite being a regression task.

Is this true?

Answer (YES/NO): NO